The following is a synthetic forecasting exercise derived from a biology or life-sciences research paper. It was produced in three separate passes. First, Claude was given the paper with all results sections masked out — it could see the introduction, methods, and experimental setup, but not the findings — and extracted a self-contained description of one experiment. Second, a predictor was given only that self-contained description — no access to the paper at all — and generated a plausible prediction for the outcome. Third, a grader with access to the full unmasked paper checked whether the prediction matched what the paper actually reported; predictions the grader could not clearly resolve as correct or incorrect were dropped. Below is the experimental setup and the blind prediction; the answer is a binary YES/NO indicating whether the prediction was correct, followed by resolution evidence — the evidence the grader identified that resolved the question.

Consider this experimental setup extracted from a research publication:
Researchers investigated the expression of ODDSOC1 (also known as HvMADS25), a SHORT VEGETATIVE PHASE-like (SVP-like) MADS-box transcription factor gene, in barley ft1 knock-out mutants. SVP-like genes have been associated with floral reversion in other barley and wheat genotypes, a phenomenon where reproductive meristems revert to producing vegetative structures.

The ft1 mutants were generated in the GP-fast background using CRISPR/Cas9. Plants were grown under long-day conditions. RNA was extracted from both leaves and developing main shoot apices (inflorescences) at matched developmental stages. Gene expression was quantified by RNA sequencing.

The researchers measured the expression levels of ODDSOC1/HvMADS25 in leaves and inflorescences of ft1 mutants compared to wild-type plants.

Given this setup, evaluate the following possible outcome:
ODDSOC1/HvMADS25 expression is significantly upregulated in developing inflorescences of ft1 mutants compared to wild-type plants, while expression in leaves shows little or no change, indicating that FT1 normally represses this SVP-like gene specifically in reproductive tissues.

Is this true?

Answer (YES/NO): NO